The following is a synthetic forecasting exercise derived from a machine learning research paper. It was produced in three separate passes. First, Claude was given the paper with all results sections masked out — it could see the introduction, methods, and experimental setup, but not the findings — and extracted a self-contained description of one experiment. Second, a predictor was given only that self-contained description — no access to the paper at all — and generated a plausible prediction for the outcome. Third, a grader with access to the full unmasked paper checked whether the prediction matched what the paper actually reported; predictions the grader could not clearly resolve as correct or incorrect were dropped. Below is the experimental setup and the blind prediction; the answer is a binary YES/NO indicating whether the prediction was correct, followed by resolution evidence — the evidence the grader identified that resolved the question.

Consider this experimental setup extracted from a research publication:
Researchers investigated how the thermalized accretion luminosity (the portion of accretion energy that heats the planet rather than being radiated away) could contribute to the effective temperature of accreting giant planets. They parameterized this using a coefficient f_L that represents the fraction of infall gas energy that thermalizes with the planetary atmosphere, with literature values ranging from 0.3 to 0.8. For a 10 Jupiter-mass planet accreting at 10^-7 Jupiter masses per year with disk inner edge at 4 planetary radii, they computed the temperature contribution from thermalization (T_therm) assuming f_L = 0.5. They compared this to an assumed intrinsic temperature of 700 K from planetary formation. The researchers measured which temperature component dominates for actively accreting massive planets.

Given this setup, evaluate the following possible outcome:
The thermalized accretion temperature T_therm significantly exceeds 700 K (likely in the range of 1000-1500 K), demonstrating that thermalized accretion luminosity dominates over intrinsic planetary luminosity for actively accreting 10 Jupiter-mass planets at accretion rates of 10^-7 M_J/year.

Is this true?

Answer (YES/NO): YES